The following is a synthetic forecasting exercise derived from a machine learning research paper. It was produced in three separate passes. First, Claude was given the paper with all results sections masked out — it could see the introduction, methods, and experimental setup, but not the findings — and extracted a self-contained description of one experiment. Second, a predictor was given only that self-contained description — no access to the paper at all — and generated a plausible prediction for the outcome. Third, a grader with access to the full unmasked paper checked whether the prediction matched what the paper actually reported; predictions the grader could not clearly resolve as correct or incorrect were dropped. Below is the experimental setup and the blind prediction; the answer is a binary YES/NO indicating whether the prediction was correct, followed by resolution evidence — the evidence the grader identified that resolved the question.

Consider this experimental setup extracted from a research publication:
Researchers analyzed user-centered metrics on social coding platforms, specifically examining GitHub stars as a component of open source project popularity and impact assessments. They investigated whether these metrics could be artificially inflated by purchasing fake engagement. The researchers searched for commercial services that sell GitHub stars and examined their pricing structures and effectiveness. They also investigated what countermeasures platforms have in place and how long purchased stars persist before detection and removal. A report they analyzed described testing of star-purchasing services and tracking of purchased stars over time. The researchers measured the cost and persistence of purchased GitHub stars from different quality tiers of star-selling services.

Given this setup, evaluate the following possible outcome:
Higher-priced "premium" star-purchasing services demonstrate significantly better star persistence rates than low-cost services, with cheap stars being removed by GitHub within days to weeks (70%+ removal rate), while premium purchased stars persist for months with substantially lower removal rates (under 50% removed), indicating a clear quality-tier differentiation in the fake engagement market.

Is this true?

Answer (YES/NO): NO